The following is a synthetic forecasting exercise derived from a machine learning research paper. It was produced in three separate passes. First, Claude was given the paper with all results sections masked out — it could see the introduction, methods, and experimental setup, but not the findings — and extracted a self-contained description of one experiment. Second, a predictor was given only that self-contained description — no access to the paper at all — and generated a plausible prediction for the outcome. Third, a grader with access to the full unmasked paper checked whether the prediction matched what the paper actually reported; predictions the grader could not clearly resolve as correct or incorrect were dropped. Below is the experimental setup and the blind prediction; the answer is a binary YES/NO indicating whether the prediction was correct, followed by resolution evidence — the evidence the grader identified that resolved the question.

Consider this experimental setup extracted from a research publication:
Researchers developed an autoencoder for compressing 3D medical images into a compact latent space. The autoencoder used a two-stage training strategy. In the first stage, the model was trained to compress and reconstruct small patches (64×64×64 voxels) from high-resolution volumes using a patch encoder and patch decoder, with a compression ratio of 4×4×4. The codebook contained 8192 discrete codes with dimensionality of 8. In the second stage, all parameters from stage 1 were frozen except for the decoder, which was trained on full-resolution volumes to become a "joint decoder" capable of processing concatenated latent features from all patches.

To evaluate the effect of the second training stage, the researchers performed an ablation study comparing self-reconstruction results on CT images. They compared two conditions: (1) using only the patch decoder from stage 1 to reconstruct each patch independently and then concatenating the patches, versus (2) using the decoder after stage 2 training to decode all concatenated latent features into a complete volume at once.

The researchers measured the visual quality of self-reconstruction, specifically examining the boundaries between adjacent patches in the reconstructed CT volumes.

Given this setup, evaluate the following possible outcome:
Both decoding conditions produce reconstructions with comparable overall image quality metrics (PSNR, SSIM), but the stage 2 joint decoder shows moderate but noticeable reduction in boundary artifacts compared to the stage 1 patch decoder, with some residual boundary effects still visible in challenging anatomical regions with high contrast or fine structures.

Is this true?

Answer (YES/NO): NO